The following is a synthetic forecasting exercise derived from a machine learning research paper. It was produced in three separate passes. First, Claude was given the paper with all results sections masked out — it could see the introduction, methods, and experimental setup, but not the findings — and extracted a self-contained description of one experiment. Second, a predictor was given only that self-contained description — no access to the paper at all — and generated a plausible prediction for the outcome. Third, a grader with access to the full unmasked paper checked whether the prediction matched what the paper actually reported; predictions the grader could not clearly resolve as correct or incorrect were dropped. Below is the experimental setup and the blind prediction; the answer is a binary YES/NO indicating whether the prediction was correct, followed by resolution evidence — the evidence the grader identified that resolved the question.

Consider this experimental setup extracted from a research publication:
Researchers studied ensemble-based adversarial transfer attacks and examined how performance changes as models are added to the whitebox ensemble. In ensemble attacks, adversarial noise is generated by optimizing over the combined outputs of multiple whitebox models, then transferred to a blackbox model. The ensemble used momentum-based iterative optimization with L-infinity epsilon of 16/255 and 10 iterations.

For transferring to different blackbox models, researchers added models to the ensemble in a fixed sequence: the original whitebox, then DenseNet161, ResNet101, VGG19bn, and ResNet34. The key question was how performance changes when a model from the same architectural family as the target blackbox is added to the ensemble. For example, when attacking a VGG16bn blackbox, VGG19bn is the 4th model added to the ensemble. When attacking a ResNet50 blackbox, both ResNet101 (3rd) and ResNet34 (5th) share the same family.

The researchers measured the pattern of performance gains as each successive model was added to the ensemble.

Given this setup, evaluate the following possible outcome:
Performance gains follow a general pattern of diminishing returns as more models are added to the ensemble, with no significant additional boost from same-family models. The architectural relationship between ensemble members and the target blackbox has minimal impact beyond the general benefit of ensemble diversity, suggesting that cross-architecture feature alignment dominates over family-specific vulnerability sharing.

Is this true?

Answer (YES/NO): NO